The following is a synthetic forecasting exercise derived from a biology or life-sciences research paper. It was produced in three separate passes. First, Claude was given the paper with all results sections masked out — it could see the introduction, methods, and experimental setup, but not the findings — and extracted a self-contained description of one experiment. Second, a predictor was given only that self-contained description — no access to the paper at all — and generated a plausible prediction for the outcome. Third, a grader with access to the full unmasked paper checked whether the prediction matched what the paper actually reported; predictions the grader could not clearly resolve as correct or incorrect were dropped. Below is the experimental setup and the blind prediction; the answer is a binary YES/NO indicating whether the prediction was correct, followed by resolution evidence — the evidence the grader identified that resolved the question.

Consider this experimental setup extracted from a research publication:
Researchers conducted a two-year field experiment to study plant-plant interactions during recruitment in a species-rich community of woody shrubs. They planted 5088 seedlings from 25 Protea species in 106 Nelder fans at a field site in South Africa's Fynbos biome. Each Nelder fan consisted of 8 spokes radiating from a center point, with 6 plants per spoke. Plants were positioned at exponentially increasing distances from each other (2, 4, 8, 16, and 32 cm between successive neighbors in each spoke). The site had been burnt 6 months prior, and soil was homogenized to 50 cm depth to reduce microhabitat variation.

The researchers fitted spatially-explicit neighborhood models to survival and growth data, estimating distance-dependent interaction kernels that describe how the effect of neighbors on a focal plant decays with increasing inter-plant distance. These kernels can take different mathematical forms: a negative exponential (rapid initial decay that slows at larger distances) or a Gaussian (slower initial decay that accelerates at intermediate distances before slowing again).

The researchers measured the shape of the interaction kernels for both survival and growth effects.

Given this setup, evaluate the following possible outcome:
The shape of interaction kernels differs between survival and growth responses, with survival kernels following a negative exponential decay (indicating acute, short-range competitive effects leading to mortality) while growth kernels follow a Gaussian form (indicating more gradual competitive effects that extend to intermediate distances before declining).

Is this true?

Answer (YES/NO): NO